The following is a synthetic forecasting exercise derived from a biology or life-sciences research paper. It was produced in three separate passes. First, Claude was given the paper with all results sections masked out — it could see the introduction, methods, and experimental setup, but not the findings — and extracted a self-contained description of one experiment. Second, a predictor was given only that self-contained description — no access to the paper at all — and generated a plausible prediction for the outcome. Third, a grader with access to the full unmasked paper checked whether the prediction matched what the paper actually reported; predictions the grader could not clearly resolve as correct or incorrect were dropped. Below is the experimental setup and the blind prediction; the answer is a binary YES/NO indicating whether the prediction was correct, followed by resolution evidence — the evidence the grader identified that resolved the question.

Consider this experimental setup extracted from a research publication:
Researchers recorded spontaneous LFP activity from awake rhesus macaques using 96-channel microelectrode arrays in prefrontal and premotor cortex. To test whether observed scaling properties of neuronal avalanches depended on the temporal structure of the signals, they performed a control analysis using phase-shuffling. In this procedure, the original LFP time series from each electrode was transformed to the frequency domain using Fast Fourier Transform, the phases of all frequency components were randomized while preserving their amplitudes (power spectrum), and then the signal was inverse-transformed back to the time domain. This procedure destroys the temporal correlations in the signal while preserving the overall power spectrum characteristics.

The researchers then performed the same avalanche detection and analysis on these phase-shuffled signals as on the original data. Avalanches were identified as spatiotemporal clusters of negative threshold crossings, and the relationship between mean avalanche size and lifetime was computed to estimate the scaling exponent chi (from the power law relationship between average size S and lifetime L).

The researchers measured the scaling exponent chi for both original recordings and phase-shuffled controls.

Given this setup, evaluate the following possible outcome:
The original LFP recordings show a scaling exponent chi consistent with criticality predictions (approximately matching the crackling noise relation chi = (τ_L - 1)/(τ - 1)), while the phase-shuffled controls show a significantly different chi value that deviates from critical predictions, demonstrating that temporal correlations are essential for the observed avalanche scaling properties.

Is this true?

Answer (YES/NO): YES